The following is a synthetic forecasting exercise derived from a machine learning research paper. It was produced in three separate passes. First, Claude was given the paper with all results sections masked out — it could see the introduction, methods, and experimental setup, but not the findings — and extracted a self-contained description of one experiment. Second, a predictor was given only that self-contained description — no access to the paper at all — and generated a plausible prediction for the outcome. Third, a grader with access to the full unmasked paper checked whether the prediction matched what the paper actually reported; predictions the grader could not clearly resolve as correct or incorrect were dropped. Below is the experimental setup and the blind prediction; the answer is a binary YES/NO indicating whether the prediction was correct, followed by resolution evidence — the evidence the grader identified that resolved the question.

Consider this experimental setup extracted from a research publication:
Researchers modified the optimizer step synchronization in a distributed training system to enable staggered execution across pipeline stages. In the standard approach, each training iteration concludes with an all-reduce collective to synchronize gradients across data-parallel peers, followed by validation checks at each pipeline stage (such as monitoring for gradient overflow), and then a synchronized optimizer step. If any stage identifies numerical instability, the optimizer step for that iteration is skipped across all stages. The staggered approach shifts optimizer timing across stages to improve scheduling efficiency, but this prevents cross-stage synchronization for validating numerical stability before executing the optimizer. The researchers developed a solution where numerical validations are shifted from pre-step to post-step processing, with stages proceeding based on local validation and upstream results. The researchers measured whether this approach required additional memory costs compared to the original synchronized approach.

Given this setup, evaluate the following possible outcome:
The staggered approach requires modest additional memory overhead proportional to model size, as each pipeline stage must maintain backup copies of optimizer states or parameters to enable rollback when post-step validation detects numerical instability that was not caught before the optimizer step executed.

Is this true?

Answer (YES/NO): NO